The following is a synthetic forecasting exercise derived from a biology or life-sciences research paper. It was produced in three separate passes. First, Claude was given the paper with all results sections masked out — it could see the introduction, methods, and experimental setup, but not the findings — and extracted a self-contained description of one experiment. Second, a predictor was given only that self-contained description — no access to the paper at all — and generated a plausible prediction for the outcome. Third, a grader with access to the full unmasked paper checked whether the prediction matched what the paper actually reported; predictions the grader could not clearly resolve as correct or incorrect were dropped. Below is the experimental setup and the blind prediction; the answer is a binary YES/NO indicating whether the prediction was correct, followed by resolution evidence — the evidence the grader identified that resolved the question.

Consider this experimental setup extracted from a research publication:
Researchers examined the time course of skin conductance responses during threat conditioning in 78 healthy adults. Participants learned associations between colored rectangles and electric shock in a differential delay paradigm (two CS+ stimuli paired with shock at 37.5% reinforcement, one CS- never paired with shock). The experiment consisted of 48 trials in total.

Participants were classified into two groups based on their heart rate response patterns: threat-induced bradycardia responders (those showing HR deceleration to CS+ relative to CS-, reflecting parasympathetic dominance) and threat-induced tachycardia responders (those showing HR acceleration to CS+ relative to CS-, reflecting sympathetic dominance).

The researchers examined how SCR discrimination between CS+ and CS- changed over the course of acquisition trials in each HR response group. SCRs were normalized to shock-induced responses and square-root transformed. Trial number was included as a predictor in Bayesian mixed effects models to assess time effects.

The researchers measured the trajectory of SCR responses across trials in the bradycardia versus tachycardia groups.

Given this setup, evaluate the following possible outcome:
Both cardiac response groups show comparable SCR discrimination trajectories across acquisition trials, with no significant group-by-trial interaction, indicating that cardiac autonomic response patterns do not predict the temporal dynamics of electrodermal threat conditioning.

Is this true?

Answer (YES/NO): NO